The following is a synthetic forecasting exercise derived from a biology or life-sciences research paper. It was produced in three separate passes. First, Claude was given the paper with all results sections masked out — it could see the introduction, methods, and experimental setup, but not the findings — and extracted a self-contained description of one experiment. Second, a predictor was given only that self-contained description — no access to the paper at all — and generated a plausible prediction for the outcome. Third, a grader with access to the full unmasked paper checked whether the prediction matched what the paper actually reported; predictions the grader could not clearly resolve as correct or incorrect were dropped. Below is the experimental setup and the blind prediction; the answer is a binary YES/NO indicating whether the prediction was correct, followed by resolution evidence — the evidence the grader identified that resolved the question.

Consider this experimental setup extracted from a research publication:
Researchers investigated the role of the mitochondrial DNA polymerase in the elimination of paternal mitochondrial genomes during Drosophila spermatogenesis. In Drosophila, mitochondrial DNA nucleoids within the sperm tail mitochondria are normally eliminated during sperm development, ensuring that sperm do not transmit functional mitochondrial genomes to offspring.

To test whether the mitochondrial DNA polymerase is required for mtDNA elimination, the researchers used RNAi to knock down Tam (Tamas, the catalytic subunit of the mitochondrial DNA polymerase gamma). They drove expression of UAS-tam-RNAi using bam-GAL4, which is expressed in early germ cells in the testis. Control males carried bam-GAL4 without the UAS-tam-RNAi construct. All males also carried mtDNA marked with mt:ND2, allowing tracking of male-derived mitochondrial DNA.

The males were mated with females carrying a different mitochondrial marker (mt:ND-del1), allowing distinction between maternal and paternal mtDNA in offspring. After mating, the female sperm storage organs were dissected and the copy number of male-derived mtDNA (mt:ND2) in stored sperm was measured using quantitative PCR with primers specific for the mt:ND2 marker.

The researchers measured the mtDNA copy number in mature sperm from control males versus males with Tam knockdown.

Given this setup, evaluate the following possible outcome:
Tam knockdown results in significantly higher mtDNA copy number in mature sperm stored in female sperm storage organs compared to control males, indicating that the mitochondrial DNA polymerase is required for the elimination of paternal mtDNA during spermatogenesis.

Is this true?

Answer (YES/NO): YES